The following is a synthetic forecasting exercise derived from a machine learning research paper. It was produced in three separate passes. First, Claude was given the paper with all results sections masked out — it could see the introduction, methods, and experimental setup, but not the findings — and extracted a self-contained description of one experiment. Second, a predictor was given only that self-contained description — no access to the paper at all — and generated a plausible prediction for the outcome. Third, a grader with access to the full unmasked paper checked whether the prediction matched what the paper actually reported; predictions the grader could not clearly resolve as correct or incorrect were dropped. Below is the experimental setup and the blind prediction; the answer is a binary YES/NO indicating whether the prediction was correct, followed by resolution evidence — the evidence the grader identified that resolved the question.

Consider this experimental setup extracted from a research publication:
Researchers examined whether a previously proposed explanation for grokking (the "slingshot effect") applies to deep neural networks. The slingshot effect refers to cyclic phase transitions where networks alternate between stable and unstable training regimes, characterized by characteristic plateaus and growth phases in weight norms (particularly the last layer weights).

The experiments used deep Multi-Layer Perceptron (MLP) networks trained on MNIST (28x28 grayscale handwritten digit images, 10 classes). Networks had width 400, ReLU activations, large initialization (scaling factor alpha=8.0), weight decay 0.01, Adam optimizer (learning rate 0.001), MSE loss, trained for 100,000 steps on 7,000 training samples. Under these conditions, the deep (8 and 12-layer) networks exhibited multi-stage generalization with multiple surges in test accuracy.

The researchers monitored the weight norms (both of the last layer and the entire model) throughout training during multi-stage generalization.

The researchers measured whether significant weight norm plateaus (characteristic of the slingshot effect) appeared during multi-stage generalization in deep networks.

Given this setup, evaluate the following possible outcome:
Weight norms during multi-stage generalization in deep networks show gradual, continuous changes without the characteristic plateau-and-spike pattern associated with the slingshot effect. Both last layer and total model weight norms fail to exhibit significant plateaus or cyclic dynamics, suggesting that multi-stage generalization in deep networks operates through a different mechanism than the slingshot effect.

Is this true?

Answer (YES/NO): YES